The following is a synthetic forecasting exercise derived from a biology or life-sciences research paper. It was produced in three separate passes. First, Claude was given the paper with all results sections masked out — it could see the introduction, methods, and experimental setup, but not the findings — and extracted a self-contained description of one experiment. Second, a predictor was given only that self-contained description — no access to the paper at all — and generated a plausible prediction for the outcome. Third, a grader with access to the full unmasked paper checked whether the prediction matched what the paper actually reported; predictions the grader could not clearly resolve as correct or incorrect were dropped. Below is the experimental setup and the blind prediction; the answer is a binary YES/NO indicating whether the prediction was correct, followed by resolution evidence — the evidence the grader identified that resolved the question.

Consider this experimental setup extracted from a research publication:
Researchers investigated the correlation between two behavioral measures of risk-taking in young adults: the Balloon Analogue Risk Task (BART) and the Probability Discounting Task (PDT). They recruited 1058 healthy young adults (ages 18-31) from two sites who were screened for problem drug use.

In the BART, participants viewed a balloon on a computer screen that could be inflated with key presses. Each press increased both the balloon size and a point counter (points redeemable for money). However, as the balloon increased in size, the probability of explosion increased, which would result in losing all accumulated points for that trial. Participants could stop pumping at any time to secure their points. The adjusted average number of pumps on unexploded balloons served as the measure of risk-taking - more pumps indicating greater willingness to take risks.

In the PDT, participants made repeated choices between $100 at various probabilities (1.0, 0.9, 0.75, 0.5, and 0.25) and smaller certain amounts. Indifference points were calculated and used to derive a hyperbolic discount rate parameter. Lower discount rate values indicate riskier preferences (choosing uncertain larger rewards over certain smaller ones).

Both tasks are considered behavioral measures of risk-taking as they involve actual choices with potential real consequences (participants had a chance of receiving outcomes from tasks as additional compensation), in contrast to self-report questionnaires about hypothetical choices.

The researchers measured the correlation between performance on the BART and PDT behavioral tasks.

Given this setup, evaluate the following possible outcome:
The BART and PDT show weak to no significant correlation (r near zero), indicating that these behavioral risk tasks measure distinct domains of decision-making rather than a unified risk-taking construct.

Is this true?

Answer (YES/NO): YES